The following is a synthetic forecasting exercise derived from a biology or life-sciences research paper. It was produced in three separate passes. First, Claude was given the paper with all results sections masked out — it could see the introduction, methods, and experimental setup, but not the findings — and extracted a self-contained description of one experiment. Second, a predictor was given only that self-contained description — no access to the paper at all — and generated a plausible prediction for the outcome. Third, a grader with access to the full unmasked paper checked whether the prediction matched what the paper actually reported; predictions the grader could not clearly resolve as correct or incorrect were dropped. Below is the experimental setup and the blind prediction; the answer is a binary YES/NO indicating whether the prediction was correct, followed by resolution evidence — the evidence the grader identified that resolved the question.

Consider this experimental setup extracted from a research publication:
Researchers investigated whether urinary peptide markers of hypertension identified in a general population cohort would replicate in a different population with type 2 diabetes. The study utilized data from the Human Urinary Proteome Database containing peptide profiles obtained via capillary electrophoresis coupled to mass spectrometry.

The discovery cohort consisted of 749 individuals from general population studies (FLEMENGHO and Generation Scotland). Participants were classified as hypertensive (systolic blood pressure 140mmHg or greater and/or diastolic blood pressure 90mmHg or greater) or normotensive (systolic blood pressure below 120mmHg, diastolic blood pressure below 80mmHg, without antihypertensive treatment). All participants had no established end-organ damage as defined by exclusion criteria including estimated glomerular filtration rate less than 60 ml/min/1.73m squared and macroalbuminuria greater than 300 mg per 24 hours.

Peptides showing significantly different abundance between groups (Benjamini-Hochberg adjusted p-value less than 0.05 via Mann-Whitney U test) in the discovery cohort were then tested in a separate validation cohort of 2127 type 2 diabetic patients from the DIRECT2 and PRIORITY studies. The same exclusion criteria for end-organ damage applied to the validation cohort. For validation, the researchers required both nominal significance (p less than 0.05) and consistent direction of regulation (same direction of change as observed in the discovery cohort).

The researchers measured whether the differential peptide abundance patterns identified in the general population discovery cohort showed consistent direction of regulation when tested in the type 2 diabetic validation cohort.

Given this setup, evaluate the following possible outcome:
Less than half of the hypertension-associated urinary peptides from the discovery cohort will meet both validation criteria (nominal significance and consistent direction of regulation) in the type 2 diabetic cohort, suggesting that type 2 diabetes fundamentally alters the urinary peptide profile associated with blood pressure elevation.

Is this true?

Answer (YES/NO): NO